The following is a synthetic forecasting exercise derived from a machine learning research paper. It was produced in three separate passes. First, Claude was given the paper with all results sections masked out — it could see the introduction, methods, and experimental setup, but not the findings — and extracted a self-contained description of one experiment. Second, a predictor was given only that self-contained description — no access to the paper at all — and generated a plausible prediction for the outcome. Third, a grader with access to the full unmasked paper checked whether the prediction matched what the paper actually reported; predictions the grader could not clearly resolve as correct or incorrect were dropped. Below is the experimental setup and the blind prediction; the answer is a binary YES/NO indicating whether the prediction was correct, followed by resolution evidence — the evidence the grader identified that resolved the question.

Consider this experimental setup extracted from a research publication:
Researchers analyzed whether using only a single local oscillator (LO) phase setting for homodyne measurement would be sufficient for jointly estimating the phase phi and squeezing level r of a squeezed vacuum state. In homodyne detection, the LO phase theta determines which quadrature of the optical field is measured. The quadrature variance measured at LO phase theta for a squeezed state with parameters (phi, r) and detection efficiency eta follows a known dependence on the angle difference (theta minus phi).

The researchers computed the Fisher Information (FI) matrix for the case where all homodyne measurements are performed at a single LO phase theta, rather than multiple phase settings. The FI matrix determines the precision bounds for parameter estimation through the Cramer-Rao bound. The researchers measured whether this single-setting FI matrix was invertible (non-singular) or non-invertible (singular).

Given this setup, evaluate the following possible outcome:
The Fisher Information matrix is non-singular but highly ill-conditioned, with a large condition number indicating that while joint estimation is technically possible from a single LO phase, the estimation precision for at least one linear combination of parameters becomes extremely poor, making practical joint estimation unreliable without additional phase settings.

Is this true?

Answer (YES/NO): NO